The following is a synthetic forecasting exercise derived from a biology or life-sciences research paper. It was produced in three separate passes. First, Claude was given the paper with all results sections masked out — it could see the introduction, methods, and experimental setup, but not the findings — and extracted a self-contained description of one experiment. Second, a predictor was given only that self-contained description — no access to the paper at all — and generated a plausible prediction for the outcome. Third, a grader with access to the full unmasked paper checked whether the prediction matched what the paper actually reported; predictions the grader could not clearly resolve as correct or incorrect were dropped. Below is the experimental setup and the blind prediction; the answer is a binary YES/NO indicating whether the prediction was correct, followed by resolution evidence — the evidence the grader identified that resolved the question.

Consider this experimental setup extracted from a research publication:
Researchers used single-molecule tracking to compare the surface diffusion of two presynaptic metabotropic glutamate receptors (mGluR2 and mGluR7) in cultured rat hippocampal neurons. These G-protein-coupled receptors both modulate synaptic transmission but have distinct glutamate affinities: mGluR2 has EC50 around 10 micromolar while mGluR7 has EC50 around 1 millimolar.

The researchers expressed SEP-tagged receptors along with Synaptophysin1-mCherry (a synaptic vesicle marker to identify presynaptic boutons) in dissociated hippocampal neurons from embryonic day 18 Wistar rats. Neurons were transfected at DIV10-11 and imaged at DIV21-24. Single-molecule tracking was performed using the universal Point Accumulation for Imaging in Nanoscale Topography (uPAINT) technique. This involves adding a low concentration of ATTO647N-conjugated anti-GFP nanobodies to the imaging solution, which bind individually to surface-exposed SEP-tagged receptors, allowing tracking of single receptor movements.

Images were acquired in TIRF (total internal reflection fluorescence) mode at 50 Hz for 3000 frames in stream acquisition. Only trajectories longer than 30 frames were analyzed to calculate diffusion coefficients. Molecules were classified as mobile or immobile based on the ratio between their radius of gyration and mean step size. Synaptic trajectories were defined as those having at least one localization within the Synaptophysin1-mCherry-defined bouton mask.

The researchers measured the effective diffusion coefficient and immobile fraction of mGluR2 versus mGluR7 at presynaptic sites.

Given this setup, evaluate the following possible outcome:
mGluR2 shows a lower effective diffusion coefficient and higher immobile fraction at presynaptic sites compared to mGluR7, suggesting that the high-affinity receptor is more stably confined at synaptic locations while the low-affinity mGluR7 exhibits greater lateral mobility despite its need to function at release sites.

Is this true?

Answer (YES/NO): NO